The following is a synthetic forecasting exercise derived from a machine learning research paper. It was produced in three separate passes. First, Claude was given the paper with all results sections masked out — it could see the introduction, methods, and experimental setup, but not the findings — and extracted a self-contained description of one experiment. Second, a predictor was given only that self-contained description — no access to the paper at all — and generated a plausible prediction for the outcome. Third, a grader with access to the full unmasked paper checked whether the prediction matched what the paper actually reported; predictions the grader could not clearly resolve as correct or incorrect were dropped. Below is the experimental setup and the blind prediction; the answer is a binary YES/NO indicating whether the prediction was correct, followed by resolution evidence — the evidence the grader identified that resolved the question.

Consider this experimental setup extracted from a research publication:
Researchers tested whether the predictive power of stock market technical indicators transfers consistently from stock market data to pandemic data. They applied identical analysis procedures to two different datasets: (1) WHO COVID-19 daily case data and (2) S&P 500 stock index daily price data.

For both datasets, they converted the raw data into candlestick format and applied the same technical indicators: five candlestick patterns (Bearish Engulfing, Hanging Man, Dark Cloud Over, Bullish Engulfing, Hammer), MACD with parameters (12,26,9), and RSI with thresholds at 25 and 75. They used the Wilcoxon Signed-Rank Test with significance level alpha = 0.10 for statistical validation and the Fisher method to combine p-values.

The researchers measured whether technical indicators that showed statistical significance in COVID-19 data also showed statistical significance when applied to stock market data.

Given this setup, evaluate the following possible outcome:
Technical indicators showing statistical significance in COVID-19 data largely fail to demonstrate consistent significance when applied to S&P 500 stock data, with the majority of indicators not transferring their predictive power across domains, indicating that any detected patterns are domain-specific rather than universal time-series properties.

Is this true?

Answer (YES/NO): NO